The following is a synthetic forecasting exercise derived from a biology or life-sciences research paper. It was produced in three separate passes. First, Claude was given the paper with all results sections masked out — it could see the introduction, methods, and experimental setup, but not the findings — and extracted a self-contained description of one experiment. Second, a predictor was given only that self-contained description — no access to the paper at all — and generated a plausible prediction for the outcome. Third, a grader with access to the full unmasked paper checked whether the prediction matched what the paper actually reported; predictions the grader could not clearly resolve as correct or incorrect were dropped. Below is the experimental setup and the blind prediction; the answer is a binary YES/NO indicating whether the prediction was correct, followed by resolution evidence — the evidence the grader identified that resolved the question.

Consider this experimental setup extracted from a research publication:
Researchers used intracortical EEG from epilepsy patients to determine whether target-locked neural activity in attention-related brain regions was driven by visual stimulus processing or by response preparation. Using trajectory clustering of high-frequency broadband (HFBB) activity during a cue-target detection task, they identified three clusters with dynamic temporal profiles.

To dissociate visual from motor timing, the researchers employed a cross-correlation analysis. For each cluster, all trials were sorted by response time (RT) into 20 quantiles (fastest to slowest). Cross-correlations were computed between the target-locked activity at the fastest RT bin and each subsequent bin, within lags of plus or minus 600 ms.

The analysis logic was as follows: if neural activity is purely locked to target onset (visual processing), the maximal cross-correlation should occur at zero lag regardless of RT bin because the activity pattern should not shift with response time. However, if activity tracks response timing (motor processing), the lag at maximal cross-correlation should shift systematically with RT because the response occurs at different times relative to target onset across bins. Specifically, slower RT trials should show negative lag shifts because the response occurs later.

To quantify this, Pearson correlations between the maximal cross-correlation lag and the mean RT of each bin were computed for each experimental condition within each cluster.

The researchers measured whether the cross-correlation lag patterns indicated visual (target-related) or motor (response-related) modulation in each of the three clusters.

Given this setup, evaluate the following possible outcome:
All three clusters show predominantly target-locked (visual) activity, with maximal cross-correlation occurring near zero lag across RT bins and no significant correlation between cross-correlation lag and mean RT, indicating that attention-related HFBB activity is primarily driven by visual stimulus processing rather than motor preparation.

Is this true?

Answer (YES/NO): NO